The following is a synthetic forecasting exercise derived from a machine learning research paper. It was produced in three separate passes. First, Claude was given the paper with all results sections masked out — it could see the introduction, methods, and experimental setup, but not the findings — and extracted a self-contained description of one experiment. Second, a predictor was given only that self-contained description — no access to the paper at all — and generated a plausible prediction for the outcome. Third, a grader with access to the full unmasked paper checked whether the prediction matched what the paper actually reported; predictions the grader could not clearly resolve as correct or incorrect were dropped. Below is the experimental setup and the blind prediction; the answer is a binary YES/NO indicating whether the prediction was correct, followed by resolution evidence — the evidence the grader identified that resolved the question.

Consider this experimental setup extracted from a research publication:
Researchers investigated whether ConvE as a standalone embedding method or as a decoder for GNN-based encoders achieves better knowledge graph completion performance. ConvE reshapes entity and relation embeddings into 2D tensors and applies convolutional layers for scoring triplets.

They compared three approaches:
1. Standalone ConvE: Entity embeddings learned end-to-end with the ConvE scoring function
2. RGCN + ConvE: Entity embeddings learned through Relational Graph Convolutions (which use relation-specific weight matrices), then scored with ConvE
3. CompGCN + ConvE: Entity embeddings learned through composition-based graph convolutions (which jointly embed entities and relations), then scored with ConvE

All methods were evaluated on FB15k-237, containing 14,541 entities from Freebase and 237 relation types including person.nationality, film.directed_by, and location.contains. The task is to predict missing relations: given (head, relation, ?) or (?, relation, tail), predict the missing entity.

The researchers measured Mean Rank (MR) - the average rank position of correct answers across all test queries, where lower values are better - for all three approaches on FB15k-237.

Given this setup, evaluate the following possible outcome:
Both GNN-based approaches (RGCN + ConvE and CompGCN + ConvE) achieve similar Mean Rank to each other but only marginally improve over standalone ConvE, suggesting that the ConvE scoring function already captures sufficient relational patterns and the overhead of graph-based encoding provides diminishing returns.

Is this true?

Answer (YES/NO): NO